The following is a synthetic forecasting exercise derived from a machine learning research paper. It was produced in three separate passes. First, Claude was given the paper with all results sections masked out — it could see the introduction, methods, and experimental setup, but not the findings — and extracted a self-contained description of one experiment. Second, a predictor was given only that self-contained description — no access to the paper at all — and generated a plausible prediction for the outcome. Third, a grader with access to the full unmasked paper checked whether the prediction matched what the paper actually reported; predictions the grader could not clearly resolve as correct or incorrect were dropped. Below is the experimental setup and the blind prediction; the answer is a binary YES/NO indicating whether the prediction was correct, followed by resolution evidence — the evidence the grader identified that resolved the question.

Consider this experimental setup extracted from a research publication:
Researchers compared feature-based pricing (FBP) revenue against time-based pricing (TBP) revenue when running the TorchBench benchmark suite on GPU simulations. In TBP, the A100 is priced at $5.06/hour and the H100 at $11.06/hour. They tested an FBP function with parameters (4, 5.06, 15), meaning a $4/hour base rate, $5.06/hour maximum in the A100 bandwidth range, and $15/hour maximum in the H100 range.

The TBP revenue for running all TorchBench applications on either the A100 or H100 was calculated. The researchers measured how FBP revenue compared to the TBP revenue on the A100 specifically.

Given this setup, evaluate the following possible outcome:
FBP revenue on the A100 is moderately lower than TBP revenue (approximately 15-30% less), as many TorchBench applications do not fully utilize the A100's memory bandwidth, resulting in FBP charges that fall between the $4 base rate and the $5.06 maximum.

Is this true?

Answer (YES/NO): NO